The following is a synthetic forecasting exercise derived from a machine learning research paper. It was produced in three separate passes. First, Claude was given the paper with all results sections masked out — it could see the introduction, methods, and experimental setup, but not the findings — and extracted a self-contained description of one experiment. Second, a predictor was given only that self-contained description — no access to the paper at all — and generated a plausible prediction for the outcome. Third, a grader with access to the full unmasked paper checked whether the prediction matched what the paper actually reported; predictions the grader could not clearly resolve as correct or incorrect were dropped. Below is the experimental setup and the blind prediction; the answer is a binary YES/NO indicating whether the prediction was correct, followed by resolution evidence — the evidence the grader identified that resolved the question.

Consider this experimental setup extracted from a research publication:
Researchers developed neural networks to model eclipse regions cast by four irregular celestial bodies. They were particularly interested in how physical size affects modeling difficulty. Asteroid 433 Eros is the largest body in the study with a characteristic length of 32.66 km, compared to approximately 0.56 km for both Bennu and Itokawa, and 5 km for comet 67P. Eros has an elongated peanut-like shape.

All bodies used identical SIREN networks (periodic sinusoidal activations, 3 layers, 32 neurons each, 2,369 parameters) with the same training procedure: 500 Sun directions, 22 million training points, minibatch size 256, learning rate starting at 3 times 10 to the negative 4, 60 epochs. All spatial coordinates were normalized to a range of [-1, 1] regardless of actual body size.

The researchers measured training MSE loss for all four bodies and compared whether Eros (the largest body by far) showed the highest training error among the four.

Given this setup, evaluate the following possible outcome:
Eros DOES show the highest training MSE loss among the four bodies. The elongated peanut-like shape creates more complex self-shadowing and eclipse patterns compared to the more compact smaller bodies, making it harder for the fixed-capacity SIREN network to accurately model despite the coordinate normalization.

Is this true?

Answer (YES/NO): NO